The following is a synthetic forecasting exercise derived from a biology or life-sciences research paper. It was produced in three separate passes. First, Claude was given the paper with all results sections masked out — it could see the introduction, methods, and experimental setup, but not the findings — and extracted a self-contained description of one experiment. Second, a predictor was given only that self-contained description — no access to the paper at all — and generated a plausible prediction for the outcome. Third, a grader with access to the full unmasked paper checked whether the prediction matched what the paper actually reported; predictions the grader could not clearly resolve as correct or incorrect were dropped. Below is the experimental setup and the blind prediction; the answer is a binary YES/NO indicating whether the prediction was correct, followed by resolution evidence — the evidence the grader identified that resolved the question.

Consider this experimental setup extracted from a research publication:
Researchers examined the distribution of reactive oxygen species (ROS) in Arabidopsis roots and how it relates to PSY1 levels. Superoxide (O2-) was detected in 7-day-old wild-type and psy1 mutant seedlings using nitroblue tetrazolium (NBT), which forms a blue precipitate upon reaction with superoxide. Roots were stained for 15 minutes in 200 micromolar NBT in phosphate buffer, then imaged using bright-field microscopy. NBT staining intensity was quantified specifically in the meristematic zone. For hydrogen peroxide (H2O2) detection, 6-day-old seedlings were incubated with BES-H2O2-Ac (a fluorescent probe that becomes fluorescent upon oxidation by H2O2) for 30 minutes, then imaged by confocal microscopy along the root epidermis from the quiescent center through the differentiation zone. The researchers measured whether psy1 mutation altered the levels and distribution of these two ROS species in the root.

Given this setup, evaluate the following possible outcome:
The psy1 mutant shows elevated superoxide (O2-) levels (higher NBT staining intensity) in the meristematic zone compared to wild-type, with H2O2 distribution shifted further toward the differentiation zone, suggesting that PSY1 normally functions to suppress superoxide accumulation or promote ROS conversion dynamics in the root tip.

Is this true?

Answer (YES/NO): NO